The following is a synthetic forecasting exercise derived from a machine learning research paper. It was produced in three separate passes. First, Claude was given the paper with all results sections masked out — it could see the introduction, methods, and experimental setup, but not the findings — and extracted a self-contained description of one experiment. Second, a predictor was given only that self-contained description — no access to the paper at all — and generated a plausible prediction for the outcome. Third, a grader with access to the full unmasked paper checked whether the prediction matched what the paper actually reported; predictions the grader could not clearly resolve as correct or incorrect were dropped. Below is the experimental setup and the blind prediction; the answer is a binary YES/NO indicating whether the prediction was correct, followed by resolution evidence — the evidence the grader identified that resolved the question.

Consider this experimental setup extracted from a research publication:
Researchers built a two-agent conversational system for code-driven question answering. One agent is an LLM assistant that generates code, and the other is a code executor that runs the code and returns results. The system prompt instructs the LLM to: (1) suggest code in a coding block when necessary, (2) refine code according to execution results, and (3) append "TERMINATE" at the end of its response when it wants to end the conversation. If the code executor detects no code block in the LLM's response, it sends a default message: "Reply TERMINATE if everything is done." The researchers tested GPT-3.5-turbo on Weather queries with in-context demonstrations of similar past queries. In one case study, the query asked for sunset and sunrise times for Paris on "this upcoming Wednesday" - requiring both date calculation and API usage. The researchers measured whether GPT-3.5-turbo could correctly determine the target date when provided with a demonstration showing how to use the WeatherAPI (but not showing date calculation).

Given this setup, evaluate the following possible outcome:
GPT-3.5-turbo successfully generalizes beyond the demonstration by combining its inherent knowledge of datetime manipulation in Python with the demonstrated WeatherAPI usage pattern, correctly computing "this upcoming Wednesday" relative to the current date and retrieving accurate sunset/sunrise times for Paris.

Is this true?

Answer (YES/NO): YES